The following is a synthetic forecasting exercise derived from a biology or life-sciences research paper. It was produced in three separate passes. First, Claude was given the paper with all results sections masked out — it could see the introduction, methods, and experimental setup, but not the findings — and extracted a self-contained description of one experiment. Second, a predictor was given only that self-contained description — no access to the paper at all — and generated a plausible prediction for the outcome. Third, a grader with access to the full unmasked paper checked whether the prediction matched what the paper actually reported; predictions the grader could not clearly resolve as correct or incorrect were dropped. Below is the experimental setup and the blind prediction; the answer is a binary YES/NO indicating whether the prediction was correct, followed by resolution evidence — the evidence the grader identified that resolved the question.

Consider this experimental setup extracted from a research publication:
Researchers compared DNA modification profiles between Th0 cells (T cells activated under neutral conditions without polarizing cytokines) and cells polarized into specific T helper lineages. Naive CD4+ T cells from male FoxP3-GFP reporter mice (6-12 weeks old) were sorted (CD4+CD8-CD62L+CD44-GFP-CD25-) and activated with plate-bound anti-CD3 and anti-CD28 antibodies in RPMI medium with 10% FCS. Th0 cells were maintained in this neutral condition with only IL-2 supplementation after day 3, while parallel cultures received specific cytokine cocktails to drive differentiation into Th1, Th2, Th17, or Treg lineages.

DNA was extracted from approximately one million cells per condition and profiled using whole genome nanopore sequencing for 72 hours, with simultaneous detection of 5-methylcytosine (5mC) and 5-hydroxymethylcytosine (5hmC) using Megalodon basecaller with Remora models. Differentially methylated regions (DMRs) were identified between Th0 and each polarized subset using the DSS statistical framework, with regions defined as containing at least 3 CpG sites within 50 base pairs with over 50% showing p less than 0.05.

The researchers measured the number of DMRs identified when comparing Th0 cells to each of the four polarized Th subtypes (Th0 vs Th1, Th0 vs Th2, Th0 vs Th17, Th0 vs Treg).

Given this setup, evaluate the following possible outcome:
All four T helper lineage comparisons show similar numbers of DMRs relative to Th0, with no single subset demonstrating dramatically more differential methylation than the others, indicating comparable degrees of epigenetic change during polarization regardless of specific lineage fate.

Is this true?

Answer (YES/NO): NO